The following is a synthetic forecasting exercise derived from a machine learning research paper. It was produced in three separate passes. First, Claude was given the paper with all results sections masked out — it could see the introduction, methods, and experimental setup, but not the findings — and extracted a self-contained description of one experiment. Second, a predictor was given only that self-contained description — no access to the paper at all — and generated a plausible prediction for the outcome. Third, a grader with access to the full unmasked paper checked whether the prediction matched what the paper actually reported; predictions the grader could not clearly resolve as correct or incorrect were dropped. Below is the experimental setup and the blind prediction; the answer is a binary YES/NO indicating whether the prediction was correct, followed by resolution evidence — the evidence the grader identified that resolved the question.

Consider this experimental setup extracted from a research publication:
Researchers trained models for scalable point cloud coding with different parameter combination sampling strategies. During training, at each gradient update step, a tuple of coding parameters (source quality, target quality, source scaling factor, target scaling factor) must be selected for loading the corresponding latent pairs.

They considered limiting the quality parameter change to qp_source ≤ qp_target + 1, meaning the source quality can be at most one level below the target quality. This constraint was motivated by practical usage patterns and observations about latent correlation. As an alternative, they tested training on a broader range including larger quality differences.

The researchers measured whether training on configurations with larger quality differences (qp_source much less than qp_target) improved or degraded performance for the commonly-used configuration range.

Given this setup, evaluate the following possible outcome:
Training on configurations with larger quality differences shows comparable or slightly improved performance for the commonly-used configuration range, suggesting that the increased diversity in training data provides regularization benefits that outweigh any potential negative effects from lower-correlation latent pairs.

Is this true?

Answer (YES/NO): NO